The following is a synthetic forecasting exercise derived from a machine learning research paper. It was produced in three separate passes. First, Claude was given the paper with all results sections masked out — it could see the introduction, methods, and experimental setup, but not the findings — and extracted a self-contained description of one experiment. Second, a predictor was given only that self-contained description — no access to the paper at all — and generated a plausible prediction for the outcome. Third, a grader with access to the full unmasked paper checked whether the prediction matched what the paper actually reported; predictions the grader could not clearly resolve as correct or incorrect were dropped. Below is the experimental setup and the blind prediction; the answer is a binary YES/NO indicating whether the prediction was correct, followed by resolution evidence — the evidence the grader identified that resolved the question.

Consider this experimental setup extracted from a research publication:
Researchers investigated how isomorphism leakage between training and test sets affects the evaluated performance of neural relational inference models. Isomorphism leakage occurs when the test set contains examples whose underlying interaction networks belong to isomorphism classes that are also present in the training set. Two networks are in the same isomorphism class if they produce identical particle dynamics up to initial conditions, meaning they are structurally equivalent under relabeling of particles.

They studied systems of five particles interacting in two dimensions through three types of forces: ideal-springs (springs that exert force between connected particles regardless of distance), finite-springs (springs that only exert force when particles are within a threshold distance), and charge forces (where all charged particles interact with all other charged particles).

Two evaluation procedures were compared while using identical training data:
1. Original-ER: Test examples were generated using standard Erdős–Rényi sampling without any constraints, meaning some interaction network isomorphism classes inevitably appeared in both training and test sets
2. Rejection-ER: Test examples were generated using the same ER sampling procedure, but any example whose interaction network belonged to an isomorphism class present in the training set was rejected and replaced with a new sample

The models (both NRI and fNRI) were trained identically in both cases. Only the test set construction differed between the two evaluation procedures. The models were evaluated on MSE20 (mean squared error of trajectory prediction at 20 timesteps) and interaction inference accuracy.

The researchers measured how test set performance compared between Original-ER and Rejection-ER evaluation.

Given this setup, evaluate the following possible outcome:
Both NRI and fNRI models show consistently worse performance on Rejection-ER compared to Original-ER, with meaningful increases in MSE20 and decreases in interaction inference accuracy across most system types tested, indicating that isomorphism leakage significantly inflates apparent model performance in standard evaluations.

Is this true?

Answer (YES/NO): YES